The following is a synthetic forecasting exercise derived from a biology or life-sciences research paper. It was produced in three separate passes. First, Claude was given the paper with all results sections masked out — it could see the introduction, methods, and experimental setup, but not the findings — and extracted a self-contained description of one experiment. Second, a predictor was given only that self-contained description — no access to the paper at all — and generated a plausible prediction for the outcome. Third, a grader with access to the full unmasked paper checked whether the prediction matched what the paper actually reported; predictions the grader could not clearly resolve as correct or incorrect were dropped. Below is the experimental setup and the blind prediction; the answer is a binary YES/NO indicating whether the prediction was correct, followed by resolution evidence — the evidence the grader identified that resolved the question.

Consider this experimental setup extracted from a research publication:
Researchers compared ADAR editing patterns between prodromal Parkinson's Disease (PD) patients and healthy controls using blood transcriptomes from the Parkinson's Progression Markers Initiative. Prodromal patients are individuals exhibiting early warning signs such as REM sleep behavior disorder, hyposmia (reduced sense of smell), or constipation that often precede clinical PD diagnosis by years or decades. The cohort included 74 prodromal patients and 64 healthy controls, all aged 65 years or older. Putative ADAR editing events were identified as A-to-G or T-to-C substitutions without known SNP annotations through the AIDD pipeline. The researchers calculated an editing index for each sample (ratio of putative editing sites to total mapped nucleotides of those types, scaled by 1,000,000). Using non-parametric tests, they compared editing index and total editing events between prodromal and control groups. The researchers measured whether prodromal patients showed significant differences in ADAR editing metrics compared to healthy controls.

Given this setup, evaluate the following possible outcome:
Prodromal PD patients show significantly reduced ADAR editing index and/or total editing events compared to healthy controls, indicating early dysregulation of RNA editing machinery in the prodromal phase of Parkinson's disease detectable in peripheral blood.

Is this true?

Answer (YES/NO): NO